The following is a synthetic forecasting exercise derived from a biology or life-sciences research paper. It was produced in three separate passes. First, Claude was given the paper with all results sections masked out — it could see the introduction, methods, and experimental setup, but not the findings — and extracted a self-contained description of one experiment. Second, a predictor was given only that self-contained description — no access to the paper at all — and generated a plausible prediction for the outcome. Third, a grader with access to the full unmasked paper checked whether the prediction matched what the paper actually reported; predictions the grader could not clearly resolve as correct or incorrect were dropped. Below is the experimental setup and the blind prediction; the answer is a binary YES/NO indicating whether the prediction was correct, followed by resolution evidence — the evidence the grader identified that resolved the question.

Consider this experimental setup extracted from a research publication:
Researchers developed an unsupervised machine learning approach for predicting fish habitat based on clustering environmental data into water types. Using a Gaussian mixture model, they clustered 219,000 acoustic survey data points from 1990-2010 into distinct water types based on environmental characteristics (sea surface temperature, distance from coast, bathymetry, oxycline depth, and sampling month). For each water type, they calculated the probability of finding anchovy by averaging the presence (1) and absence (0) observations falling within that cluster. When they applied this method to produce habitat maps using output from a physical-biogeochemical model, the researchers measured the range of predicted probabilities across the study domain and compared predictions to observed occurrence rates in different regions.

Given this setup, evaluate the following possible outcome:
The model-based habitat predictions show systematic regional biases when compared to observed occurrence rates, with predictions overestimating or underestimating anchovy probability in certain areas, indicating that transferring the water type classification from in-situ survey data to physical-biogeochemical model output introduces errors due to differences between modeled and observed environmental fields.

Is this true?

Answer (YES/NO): NO